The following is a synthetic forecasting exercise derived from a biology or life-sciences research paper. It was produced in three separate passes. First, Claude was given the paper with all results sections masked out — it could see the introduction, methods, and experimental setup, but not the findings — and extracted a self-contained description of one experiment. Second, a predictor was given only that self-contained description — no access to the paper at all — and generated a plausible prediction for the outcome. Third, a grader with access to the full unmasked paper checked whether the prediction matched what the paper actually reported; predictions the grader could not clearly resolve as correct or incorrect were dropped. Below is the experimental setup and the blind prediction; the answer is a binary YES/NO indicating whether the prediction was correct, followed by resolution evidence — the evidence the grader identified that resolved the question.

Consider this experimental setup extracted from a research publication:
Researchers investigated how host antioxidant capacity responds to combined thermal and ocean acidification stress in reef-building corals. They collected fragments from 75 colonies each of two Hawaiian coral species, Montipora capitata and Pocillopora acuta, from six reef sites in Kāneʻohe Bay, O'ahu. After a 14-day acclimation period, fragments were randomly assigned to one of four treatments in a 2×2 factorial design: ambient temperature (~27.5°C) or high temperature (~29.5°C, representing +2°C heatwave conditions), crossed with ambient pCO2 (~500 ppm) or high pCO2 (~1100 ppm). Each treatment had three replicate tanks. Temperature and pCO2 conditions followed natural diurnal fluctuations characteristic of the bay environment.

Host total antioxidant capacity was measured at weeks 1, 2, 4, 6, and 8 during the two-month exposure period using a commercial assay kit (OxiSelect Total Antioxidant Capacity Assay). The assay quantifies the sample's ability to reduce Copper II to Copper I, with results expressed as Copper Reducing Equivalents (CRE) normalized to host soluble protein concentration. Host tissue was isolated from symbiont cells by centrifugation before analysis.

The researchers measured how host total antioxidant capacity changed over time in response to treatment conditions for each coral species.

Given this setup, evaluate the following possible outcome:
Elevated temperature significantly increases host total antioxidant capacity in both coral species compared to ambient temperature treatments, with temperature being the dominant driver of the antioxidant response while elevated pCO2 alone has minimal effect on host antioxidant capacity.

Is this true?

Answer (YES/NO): NO